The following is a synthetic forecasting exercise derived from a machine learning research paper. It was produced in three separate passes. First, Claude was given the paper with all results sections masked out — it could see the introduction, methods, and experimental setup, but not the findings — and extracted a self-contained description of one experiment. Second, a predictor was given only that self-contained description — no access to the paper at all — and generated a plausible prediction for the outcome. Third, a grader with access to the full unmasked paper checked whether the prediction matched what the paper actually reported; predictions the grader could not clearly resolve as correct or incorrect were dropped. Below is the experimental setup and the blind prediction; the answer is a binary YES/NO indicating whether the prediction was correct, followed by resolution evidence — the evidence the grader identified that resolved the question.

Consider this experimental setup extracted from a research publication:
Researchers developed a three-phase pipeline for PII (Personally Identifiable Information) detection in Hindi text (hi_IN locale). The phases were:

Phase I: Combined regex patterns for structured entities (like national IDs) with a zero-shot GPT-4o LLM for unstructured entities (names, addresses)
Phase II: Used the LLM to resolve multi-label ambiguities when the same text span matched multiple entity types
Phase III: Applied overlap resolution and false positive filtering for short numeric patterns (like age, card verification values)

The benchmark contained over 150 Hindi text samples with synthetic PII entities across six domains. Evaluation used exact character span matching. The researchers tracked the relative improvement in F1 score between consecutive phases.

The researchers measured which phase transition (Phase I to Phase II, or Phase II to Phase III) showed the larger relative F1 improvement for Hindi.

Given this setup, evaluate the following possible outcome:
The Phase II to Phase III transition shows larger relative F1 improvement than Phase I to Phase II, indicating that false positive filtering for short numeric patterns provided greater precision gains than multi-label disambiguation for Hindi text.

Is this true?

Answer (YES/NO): YES